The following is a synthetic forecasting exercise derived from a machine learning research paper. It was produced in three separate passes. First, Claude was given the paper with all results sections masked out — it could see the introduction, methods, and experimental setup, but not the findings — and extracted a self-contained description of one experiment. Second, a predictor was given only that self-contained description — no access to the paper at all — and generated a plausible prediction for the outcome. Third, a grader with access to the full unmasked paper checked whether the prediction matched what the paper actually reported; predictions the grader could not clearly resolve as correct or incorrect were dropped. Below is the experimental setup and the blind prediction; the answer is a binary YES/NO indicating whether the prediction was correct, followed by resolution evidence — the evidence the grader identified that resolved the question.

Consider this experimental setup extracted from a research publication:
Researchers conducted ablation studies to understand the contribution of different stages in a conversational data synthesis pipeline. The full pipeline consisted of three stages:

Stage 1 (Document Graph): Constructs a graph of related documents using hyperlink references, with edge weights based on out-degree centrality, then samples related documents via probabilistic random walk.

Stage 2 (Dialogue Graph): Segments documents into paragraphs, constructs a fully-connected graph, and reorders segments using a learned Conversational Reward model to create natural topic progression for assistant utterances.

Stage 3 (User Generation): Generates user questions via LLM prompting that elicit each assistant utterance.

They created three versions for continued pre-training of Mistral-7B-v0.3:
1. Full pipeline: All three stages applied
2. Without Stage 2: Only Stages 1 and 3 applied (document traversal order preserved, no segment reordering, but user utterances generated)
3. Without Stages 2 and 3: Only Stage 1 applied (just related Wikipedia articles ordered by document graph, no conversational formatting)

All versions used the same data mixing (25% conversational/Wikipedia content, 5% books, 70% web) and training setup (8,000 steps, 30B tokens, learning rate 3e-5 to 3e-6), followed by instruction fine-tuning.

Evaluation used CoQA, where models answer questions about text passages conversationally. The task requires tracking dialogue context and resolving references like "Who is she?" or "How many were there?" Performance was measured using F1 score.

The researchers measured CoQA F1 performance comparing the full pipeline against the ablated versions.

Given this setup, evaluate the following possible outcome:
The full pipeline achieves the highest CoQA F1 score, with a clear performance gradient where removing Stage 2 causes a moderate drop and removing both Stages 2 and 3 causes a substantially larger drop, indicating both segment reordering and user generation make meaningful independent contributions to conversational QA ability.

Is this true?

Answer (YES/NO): NO